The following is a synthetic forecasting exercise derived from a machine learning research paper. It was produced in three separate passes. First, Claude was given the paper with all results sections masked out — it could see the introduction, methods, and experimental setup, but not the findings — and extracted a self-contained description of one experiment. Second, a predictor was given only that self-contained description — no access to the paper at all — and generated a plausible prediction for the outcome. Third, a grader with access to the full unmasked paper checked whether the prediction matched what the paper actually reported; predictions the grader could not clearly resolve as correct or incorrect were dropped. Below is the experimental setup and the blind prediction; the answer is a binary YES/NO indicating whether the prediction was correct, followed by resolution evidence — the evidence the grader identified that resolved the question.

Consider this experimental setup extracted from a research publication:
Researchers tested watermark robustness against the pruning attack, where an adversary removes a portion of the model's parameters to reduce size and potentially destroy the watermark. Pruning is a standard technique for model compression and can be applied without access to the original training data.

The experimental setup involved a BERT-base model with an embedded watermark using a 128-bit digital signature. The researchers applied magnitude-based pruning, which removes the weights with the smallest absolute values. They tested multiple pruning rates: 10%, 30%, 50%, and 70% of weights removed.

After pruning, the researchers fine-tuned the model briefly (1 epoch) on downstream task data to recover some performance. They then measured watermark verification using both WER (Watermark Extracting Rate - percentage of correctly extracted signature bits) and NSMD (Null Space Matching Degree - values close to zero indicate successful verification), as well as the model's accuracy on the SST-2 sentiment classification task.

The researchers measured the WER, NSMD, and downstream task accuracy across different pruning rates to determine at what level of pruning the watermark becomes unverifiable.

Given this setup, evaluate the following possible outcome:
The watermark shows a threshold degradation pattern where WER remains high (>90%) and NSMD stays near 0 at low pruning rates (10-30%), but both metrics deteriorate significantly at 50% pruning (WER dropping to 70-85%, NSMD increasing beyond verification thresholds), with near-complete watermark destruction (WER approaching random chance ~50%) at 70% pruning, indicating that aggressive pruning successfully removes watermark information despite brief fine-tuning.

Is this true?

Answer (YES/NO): NO